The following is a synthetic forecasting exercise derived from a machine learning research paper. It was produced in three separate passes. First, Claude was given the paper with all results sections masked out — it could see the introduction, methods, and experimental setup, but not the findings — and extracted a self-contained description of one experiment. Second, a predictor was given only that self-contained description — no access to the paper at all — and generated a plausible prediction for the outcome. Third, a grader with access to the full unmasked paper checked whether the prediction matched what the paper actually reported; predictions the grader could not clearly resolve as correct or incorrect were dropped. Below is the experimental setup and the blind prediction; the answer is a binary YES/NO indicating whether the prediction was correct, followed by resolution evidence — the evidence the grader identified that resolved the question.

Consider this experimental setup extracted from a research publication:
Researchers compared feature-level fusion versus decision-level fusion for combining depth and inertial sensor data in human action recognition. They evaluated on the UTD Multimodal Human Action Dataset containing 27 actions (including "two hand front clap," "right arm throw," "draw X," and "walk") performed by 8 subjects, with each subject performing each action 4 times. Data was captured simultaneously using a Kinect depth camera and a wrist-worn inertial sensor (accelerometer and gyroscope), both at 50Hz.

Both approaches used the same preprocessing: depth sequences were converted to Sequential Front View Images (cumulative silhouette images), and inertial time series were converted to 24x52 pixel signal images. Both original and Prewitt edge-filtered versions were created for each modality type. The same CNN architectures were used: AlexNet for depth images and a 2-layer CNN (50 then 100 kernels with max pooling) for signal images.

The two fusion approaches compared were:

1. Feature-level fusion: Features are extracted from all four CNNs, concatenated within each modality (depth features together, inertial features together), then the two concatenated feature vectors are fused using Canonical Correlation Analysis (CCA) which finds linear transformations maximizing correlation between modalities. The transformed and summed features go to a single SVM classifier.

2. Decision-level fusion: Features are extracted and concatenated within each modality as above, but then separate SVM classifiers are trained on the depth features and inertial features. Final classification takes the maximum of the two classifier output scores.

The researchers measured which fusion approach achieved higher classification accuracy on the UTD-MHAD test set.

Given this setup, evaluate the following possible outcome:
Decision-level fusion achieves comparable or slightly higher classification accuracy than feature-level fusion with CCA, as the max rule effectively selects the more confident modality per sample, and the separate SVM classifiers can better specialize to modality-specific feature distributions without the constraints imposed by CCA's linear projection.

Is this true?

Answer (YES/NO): YES